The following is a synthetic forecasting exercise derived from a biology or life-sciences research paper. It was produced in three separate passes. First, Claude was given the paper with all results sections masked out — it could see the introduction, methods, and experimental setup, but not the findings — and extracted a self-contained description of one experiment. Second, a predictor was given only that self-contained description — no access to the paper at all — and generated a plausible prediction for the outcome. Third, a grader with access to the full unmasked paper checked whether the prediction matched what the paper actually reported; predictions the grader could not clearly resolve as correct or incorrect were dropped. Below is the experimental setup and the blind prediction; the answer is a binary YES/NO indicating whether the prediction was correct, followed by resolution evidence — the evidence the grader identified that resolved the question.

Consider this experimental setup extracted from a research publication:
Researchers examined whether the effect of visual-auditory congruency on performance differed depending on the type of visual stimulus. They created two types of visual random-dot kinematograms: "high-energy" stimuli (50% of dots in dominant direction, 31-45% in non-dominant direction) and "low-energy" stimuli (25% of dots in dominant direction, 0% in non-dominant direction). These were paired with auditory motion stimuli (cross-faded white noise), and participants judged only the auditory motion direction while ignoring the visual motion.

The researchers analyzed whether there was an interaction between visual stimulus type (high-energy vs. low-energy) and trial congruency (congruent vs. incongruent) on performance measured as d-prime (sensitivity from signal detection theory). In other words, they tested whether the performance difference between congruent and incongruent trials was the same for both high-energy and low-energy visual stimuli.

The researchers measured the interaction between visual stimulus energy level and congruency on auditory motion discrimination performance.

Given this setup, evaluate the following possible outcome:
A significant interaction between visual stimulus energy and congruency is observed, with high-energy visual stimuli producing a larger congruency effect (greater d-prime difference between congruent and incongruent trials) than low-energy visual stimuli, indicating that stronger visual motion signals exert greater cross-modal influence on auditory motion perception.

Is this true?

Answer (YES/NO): NO